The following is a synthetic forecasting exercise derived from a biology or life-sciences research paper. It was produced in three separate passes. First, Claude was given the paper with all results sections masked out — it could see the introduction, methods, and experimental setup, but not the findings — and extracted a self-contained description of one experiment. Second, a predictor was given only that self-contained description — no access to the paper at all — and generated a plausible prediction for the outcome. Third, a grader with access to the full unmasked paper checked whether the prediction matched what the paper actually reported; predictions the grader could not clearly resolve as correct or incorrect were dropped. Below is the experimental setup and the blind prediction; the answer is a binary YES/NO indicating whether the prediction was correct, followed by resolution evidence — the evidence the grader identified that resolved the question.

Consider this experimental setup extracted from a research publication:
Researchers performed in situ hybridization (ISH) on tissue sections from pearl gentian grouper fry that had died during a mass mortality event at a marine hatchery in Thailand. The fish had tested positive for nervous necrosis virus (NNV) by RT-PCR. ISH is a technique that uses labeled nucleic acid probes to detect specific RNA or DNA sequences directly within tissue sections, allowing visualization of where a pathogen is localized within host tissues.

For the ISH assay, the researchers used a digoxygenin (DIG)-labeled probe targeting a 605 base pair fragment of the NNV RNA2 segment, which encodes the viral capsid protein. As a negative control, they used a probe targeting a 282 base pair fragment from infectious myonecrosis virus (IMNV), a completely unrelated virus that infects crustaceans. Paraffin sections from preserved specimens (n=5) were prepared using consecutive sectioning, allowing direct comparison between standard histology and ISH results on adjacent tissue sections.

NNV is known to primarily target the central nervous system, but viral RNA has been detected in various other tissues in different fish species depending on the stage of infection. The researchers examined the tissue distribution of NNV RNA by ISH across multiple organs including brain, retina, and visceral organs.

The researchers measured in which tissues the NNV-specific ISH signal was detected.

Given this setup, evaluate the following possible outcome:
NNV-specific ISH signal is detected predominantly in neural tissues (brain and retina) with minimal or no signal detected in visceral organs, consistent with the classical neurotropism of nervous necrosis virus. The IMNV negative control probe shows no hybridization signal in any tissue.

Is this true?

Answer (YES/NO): YES